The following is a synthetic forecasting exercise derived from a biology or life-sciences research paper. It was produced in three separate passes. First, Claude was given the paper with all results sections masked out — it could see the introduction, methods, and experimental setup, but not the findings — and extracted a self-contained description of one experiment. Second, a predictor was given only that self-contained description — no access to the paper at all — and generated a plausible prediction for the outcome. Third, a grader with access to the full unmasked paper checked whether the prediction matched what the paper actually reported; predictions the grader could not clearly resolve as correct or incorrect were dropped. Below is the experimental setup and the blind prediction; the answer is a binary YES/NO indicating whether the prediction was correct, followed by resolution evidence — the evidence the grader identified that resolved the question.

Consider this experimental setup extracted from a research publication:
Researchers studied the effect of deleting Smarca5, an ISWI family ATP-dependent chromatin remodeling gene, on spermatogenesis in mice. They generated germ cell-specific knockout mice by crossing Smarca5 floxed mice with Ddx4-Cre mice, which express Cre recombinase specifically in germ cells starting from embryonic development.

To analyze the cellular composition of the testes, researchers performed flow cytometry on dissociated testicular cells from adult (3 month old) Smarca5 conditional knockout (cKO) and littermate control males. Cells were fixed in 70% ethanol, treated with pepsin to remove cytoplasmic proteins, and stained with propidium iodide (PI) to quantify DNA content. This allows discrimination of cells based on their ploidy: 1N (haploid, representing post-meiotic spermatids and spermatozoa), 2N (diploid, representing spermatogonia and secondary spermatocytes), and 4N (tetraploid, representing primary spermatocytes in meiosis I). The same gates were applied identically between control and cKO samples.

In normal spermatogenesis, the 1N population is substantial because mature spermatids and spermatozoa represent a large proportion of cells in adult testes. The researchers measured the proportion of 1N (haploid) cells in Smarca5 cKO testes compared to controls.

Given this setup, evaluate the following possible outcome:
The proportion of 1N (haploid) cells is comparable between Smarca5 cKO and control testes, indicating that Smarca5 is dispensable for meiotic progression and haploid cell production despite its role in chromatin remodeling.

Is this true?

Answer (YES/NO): NO